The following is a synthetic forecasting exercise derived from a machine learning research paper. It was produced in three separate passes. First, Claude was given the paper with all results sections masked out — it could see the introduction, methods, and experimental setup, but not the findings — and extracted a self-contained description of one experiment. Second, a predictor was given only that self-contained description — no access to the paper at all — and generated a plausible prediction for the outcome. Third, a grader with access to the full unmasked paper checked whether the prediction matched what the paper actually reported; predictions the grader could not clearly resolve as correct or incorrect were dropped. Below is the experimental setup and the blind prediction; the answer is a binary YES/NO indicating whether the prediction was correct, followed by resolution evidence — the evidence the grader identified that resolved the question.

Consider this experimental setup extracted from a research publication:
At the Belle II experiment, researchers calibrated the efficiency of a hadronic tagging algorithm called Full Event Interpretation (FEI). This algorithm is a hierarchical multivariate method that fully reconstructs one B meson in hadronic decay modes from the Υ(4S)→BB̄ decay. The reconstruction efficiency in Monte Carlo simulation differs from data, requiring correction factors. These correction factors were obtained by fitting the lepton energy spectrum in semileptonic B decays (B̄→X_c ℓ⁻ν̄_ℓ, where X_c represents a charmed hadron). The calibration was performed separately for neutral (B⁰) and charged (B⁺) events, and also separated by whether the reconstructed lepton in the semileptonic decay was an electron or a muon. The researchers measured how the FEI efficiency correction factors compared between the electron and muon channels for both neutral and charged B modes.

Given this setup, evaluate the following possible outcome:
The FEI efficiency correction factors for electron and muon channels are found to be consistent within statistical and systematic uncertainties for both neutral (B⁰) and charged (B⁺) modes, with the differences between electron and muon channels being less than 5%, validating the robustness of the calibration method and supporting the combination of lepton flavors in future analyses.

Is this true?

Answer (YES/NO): NO